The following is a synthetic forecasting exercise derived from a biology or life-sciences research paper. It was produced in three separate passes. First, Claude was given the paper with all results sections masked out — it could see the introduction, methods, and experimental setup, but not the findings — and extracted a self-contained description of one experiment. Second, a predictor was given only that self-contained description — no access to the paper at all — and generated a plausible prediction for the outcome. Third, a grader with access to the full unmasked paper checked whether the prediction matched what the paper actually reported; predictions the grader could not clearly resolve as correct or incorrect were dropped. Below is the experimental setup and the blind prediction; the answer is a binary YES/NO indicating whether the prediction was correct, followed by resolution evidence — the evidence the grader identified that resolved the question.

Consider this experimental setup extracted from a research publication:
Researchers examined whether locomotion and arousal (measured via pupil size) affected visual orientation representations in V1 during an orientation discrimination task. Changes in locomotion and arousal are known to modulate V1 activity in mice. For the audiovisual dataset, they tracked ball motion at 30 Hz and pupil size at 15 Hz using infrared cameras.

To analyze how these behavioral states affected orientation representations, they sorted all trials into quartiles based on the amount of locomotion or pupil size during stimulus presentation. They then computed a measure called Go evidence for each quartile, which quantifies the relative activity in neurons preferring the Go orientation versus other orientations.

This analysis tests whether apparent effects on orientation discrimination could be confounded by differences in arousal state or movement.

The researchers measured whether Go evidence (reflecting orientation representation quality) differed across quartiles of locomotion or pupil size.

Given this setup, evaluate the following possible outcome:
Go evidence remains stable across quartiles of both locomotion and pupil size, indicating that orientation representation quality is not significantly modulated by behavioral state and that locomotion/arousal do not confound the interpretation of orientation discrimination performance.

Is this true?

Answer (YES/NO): YES